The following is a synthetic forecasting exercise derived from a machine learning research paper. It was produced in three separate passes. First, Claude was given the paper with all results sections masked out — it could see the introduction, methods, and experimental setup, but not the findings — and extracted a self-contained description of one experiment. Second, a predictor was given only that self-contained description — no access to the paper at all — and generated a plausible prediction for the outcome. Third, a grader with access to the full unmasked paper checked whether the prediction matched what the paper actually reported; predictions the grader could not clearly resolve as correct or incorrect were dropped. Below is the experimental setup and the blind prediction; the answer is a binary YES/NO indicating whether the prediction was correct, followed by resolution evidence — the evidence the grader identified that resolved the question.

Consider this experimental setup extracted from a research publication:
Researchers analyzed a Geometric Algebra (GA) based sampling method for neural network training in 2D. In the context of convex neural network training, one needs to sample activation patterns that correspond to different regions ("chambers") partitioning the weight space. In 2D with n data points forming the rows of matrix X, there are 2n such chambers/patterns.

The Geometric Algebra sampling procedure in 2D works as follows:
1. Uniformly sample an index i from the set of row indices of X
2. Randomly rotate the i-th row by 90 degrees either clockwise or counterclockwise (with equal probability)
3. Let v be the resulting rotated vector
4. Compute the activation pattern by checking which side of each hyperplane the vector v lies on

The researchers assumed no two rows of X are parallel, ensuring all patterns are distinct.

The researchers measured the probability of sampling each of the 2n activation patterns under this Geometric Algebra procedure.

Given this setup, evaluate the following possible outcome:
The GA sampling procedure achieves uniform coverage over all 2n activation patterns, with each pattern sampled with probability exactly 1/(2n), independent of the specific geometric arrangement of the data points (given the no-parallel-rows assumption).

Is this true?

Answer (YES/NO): YES